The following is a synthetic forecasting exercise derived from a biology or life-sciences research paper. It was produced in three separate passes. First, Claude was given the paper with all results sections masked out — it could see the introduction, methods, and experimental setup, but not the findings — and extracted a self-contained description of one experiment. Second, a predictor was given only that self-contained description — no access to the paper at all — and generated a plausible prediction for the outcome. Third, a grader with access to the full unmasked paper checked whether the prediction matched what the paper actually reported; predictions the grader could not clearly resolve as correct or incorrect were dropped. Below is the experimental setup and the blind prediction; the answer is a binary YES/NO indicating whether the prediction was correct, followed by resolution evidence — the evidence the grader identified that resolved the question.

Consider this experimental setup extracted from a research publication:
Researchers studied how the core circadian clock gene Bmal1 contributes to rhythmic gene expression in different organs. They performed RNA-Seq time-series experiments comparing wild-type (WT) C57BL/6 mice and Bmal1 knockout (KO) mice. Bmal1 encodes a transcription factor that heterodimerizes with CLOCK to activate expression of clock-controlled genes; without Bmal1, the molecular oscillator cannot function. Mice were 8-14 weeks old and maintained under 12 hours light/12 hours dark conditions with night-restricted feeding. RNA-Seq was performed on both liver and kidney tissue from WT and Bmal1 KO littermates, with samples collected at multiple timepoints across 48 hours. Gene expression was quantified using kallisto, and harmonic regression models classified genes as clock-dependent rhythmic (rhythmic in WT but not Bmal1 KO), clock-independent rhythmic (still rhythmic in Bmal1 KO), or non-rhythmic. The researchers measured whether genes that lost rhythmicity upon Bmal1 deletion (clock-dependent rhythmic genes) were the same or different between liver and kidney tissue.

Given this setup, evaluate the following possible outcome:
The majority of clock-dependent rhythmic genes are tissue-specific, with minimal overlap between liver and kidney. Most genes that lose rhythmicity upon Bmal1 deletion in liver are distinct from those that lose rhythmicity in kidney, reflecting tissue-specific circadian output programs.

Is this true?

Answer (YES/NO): YES